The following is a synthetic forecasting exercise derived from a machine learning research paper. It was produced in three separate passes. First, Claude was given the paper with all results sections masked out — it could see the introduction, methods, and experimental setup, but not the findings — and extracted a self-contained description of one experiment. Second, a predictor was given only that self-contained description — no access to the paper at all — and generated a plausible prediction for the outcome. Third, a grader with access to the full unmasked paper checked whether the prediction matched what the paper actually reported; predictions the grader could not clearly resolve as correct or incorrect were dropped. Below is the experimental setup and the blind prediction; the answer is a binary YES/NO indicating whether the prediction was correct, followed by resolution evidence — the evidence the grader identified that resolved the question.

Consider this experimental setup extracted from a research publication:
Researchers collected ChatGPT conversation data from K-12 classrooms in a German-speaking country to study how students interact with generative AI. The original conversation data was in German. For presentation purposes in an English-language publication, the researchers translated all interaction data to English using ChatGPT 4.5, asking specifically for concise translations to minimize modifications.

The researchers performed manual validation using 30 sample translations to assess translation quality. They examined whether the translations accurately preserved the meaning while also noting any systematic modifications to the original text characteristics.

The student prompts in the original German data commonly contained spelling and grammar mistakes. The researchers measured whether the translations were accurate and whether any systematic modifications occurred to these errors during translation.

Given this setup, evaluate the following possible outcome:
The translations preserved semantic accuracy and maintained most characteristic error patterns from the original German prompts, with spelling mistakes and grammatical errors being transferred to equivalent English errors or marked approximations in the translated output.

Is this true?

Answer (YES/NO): NO